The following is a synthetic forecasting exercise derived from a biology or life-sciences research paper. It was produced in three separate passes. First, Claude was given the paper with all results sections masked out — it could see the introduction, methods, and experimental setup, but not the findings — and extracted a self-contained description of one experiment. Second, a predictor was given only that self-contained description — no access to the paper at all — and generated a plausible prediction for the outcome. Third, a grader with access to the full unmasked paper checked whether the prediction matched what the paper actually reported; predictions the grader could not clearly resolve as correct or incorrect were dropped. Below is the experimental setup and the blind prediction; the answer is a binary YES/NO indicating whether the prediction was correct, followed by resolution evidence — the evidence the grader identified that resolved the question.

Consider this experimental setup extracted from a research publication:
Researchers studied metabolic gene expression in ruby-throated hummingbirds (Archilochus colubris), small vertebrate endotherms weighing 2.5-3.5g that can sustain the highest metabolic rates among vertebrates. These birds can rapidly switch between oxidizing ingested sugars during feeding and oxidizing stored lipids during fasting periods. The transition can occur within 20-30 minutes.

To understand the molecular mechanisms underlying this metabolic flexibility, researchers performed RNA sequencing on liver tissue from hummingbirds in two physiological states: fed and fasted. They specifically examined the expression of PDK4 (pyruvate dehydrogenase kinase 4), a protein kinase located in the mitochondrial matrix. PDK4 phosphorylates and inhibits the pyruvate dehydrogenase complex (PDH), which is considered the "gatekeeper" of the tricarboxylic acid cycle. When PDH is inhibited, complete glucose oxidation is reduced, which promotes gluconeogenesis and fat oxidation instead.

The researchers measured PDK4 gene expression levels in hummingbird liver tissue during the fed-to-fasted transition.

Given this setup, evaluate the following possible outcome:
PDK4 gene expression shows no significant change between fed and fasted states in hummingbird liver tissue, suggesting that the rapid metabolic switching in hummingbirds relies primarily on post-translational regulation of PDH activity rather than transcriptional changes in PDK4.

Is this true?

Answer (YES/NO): NO